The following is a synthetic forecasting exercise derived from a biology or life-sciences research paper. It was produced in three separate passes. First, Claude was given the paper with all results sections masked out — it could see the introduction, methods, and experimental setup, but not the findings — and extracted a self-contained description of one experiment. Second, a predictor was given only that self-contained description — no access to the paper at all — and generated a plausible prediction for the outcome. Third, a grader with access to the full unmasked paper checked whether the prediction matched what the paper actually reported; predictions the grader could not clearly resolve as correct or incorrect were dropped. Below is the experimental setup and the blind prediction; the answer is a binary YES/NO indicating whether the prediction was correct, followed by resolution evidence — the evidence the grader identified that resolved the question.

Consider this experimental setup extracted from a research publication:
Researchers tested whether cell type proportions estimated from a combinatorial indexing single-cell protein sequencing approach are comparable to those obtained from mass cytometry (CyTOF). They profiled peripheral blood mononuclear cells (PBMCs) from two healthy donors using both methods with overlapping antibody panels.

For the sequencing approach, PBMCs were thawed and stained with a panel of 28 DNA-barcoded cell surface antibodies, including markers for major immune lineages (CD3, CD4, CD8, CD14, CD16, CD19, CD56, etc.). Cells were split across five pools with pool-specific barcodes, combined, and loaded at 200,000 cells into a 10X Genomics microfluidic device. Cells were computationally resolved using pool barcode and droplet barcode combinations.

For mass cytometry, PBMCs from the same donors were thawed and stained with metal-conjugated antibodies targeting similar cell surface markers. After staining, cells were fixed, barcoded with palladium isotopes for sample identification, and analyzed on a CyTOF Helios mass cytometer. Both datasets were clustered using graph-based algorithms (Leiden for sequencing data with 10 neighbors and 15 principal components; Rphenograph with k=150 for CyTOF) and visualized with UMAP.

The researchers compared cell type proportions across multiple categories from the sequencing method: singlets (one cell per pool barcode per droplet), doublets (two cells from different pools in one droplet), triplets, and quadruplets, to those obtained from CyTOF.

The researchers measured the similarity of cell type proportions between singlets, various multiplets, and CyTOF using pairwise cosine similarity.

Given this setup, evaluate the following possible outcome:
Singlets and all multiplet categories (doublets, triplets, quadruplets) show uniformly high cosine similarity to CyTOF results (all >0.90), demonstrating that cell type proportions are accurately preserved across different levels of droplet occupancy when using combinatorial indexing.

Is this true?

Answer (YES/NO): YES